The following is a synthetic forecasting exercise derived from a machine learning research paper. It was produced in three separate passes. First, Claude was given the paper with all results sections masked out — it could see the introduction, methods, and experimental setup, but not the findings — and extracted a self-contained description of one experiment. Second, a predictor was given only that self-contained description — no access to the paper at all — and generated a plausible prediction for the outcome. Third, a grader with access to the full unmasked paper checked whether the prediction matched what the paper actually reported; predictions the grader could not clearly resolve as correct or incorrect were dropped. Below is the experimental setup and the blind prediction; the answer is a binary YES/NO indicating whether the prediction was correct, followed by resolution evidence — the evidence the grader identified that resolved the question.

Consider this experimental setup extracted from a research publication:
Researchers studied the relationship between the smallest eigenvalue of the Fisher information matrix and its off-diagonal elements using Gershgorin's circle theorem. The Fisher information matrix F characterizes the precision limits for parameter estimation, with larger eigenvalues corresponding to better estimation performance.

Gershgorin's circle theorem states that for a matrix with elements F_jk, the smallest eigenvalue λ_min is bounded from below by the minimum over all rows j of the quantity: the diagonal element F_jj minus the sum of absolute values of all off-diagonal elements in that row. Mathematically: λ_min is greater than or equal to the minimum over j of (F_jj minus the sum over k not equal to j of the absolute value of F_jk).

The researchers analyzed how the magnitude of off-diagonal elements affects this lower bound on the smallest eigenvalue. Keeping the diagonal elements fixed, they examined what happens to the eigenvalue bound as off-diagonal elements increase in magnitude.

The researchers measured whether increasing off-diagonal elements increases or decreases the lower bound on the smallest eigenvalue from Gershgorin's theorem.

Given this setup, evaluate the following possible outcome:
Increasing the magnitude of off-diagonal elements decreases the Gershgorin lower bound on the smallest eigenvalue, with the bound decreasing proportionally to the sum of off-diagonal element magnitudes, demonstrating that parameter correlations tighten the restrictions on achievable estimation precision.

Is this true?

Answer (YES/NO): YES